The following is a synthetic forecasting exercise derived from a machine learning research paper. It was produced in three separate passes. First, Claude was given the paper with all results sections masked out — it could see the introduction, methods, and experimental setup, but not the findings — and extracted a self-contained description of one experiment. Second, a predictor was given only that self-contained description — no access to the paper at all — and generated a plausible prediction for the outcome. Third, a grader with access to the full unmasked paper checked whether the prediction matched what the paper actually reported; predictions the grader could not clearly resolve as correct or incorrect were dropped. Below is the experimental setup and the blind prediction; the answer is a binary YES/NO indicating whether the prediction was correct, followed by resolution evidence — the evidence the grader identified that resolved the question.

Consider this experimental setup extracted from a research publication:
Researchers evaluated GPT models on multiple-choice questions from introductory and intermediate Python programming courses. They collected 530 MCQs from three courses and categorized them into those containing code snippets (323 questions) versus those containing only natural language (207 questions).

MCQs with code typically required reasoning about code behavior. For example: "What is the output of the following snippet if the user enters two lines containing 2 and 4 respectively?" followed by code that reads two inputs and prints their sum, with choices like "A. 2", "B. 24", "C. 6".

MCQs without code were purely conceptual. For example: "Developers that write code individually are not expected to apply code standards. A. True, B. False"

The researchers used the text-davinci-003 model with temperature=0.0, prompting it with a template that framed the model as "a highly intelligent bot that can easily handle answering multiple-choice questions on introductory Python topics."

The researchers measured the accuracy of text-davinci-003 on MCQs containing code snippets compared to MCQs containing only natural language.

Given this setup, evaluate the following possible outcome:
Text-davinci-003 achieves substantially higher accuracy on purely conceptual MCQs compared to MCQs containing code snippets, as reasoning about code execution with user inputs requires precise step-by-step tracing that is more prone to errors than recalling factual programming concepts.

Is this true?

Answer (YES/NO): YES